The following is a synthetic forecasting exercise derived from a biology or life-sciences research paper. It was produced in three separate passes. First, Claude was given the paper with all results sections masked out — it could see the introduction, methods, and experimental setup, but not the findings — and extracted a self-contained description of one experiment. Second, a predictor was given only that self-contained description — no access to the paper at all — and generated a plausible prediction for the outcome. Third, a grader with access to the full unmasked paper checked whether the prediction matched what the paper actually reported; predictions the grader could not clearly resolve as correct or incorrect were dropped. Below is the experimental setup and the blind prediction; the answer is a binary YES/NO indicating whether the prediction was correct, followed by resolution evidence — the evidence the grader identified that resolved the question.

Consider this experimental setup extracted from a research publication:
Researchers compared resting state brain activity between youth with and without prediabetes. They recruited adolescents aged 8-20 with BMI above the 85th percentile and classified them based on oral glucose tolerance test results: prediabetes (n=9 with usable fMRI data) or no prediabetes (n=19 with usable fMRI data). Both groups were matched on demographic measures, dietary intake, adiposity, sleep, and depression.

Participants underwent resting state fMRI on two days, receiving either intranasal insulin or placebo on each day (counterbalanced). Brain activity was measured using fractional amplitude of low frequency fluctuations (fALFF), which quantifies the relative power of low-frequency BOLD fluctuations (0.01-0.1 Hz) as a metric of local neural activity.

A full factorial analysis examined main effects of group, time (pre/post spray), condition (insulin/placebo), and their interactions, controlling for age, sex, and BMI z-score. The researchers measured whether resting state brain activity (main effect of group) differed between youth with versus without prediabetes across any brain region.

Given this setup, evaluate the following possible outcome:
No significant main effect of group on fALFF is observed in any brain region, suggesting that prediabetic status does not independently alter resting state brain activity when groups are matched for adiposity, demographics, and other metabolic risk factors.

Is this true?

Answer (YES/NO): NO